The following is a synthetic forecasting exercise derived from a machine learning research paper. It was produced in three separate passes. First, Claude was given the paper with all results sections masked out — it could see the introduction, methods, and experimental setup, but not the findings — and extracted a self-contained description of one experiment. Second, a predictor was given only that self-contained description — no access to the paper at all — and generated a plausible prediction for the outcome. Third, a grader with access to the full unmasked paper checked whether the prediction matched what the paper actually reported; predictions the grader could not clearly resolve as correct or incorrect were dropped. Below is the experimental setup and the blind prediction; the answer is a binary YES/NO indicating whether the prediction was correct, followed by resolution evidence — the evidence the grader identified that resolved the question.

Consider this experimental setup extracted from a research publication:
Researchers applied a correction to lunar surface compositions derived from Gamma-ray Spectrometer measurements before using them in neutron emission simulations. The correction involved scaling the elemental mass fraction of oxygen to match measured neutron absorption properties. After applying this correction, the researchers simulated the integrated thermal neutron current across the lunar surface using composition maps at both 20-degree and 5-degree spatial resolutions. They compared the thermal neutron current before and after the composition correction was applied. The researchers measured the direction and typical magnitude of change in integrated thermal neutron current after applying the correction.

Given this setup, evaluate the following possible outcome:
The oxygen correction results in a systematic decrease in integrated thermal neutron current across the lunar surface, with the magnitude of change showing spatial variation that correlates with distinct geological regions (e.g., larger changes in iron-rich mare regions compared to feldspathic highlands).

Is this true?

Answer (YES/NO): NO